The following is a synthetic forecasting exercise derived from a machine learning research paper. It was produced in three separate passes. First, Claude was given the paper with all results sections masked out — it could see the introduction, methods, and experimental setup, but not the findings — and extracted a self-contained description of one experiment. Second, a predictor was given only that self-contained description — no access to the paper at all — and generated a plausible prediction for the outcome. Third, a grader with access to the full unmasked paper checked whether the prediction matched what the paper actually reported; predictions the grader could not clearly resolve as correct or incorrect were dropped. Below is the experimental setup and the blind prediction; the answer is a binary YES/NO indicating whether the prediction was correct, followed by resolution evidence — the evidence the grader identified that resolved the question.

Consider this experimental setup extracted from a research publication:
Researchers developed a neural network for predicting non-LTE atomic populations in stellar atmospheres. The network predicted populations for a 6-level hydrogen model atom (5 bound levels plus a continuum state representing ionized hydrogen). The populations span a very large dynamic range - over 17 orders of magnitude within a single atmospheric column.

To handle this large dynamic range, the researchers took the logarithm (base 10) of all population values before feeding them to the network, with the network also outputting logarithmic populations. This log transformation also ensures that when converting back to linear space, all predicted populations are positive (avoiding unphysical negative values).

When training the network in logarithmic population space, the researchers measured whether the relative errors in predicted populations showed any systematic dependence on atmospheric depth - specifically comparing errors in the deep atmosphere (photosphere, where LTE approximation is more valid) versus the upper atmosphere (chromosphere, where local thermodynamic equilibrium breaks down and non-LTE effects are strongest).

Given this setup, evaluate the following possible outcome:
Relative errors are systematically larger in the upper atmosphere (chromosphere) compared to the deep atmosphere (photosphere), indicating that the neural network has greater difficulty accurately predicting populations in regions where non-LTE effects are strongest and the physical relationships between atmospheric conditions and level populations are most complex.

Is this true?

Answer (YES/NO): NO